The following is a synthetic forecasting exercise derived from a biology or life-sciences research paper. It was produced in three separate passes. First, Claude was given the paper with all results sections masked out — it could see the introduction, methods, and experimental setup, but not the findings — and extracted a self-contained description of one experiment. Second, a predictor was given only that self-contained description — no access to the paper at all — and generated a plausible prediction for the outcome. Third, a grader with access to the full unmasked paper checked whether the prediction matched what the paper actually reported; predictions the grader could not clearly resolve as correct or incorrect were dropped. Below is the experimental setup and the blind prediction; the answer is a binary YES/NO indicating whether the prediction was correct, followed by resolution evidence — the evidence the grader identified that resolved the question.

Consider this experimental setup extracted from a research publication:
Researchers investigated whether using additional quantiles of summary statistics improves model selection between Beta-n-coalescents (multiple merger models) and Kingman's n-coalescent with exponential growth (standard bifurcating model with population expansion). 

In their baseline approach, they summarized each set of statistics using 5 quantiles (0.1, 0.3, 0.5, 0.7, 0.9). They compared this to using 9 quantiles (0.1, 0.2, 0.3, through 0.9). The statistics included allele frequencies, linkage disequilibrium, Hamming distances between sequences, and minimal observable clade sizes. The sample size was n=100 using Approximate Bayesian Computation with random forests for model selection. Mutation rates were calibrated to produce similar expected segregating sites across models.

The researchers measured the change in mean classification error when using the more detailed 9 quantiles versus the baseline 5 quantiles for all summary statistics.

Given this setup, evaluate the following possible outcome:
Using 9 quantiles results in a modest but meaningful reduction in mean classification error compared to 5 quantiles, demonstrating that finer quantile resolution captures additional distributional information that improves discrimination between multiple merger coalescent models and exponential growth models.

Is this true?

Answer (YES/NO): NO